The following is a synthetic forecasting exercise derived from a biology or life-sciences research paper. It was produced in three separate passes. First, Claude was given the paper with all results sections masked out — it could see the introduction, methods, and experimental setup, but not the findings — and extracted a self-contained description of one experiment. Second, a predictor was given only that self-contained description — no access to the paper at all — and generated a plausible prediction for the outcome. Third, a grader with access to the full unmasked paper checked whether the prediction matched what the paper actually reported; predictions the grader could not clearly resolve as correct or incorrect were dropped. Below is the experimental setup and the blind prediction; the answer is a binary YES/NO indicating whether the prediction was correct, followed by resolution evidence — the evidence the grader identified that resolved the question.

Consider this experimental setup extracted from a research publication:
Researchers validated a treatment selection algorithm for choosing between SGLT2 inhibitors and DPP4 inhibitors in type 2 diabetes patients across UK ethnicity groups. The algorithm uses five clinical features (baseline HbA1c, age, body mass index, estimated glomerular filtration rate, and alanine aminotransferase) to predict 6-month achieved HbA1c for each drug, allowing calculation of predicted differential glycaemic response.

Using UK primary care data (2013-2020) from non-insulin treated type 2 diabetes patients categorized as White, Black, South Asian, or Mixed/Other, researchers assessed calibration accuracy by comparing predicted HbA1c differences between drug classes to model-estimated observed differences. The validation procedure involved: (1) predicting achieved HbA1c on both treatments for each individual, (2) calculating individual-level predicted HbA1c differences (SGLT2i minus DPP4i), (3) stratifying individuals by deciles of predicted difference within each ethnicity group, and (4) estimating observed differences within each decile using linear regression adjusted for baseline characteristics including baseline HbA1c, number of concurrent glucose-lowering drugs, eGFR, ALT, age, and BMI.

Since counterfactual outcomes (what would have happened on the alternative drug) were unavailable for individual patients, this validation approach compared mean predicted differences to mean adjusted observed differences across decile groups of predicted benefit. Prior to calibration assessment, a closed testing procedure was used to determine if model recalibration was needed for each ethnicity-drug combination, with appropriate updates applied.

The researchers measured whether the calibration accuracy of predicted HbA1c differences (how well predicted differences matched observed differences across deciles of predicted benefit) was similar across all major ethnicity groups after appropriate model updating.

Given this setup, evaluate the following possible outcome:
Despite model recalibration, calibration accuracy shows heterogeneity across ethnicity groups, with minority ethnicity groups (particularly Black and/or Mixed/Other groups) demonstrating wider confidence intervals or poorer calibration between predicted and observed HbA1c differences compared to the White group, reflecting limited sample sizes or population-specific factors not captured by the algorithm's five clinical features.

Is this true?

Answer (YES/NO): NO